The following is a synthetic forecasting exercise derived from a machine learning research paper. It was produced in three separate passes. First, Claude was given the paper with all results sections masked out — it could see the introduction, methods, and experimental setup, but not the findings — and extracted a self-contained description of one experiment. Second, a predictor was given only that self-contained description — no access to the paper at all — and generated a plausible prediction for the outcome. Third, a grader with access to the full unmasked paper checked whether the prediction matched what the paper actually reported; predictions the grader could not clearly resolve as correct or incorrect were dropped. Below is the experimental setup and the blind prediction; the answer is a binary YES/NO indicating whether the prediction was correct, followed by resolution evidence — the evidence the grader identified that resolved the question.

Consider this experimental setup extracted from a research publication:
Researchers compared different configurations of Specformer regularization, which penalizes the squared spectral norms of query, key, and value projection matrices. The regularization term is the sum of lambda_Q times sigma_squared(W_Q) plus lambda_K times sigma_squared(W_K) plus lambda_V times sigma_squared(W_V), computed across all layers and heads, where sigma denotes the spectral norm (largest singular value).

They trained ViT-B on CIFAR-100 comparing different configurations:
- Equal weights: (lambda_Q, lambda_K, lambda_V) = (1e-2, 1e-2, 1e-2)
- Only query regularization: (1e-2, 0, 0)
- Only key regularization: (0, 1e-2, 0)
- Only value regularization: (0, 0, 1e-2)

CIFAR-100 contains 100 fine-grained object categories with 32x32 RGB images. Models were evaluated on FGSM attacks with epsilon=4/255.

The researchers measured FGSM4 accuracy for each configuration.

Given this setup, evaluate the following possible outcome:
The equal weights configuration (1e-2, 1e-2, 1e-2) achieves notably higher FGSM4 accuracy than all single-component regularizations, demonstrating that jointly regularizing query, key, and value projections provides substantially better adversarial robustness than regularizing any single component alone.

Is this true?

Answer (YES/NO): NO